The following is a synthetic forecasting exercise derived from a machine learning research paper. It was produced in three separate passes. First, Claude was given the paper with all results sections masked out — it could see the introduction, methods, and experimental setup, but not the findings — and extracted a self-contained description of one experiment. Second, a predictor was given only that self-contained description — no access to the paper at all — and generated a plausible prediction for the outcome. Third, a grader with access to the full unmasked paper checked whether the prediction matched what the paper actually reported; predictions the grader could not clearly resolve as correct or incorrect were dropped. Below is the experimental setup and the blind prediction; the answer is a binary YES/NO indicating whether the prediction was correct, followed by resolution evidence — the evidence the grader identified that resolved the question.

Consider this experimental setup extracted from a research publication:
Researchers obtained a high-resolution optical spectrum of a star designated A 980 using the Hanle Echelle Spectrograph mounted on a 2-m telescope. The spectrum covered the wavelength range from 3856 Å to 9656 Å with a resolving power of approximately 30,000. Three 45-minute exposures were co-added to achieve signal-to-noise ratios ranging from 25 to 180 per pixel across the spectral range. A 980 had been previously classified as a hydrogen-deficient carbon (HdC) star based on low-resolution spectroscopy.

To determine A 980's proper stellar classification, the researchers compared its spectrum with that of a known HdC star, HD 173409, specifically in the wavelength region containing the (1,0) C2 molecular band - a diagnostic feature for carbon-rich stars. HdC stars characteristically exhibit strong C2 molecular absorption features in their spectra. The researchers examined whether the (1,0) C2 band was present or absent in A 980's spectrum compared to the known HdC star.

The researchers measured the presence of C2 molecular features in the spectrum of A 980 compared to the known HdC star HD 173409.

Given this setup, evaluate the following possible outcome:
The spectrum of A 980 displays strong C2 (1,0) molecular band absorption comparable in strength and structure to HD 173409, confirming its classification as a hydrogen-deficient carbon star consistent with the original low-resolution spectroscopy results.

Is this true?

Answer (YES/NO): NO